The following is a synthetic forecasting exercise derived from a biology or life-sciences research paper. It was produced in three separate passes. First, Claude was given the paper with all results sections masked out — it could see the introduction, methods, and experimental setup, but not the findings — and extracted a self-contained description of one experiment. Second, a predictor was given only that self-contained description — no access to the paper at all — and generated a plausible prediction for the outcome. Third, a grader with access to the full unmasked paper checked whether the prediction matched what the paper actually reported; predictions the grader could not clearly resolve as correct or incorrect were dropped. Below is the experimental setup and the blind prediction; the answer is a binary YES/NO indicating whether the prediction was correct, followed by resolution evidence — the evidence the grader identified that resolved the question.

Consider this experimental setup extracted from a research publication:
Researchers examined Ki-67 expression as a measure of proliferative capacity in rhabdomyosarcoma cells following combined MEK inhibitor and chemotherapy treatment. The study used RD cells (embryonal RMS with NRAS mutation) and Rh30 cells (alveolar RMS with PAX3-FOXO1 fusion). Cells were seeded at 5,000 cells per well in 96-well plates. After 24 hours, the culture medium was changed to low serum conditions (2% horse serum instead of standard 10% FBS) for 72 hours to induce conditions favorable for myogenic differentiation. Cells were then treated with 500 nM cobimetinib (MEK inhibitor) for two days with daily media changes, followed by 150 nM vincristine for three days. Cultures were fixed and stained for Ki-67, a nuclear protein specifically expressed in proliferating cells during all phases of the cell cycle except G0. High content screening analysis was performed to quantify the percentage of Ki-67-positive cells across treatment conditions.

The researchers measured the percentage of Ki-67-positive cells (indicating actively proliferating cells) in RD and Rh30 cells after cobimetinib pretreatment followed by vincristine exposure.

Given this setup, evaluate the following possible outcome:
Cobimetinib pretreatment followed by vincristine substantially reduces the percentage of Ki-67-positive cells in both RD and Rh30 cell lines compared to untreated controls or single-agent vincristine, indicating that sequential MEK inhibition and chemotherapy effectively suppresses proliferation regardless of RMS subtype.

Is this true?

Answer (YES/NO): NO